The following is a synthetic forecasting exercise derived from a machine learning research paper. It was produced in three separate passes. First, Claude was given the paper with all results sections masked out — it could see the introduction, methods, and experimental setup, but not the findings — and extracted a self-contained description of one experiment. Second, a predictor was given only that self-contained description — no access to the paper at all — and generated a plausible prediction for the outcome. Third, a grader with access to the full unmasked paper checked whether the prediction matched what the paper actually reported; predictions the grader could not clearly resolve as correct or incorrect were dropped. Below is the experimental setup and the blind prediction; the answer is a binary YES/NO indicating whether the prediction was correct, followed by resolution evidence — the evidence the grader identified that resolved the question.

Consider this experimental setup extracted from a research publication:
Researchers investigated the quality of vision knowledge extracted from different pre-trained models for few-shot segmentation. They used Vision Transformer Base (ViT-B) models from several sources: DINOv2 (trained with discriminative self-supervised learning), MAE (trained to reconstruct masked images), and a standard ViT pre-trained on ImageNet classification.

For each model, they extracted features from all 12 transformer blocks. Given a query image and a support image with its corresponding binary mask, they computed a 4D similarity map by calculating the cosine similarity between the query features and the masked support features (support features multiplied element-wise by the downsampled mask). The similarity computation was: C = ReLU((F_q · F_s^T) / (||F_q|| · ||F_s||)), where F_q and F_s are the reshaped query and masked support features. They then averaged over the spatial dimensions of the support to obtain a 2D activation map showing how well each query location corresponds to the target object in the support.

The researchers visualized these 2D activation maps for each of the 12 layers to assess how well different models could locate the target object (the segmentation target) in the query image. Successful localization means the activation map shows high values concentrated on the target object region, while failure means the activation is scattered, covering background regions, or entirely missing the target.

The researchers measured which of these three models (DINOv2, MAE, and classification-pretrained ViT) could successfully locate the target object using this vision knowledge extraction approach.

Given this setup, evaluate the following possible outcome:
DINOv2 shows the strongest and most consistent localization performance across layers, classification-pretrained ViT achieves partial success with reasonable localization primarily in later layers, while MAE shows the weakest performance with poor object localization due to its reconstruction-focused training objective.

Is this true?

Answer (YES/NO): NO